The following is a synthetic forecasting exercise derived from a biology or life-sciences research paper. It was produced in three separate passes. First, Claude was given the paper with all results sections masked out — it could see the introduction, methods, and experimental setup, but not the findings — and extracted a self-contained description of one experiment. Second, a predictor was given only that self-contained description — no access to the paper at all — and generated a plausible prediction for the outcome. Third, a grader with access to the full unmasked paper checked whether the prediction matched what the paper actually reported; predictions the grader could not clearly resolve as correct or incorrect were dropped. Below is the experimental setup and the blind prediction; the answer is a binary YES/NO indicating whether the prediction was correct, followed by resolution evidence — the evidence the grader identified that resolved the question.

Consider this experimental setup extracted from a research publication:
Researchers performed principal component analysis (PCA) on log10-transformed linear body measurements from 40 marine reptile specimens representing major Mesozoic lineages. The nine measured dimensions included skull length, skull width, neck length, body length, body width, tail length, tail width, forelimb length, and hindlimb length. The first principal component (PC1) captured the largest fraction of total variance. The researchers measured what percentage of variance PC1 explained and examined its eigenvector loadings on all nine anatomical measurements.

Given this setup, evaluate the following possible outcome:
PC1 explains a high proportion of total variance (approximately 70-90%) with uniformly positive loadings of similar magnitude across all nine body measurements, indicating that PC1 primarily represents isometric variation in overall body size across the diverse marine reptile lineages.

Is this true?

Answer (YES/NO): YES